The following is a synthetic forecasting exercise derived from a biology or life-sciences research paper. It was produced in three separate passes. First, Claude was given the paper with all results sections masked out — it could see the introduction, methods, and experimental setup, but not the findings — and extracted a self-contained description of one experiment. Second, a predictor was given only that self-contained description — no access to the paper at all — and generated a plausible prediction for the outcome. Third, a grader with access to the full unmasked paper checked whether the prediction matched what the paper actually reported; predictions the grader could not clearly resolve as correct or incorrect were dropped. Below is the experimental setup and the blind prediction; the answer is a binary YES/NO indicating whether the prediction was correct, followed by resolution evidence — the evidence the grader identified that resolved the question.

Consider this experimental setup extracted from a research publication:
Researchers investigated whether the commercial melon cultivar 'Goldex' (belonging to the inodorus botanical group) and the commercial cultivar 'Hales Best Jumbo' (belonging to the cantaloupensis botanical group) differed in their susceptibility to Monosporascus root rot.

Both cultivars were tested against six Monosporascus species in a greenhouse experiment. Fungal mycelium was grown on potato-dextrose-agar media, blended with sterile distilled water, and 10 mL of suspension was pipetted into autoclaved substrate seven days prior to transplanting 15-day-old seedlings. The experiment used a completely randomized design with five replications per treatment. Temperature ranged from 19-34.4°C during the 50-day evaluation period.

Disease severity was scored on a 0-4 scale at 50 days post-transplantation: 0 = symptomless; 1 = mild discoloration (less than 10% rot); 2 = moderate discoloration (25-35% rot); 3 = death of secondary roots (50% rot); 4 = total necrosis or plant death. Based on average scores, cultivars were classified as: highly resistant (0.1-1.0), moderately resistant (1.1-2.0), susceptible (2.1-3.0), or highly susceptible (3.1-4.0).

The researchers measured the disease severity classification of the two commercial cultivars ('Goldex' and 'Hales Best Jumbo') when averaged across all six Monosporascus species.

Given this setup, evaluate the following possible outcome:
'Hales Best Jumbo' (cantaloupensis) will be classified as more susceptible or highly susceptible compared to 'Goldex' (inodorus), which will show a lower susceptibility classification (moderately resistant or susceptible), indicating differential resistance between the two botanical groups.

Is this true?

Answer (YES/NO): NO